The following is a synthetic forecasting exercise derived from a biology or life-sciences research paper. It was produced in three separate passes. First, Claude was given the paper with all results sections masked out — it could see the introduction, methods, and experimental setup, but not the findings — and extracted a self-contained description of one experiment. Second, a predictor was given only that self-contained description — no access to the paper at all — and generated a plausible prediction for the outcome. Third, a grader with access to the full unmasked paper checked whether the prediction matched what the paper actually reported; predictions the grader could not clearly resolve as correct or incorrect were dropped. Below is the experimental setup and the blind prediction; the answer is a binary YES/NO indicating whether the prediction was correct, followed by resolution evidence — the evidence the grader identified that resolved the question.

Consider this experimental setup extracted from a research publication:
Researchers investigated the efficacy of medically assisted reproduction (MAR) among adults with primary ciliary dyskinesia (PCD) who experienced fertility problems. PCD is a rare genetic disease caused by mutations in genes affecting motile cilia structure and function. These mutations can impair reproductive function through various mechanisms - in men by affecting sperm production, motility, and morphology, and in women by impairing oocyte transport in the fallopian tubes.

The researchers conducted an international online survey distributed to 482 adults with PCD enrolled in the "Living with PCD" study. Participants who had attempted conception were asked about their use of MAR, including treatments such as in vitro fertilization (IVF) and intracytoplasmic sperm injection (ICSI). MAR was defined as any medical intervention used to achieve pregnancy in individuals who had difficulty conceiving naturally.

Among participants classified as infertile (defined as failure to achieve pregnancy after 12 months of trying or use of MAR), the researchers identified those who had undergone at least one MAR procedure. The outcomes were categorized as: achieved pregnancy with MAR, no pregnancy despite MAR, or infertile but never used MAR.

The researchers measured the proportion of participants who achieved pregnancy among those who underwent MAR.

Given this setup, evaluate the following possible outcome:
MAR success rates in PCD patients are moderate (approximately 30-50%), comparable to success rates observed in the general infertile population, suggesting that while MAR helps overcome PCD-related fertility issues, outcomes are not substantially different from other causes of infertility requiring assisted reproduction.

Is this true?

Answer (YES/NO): NO